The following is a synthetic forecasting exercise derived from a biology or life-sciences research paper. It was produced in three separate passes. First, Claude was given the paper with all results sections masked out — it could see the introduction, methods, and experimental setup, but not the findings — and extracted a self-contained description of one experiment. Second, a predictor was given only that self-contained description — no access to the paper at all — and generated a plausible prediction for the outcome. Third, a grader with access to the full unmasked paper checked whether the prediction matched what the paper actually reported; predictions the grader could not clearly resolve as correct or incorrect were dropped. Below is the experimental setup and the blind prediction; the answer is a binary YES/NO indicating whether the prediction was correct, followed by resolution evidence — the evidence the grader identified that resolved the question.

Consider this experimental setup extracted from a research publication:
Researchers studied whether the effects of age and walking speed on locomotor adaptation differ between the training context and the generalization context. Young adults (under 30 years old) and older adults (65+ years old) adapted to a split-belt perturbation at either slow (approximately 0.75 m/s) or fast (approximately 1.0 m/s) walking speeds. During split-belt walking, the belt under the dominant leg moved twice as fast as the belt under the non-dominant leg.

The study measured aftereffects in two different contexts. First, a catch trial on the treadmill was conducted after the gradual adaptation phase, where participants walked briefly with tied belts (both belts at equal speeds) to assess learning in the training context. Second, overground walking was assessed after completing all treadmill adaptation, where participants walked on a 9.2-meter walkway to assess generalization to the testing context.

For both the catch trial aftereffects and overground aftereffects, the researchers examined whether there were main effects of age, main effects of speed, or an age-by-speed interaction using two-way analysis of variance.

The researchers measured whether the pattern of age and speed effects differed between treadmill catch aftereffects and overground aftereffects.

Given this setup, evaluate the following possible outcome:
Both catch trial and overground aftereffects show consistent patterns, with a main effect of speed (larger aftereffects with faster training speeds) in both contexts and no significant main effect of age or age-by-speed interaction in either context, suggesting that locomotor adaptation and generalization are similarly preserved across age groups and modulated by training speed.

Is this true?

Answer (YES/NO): NO